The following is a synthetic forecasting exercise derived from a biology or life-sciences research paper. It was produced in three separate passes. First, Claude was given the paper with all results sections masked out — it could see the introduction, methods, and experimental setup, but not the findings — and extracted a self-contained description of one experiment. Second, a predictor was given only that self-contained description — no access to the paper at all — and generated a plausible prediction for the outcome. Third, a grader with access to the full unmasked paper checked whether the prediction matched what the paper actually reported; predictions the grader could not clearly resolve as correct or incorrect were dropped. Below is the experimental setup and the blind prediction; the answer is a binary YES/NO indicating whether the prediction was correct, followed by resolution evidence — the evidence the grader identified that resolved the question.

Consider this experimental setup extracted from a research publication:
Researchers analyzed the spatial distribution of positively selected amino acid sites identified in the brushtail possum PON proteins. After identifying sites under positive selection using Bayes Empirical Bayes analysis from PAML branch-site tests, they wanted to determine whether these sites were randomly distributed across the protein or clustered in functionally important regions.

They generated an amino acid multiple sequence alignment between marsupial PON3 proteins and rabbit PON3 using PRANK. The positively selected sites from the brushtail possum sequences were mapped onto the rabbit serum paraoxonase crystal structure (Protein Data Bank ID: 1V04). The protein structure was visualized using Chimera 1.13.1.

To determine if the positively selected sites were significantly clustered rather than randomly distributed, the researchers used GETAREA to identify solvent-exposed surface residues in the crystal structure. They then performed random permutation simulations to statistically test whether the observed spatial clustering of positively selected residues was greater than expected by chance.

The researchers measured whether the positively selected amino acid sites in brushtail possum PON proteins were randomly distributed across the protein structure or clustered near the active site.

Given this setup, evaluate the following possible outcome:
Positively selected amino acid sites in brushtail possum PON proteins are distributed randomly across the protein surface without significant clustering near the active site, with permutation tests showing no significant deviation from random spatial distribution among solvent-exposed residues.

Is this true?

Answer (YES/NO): NO